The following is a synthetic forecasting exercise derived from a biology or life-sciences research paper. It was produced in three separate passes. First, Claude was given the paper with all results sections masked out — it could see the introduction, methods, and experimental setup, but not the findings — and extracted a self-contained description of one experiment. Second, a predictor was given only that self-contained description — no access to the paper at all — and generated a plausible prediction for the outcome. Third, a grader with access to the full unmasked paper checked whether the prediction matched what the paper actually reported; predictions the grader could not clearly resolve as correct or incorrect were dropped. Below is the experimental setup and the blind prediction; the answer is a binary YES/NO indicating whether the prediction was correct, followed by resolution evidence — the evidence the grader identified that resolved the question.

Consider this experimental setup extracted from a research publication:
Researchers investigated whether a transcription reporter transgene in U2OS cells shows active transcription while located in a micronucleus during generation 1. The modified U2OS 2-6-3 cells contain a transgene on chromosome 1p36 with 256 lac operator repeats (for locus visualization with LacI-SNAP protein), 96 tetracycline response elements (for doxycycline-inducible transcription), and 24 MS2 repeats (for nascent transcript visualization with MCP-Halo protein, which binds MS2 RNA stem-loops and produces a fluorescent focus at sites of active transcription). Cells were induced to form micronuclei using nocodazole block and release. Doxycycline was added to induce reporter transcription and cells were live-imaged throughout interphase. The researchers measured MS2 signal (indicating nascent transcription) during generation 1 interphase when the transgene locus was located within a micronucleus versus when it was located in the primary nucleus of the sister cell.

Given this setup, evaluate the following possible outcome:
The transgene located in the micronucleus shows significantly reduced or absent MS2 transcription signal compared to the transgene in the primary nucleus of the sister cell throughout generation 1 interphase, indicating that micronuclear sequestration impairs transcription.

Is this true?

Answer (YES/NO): YES